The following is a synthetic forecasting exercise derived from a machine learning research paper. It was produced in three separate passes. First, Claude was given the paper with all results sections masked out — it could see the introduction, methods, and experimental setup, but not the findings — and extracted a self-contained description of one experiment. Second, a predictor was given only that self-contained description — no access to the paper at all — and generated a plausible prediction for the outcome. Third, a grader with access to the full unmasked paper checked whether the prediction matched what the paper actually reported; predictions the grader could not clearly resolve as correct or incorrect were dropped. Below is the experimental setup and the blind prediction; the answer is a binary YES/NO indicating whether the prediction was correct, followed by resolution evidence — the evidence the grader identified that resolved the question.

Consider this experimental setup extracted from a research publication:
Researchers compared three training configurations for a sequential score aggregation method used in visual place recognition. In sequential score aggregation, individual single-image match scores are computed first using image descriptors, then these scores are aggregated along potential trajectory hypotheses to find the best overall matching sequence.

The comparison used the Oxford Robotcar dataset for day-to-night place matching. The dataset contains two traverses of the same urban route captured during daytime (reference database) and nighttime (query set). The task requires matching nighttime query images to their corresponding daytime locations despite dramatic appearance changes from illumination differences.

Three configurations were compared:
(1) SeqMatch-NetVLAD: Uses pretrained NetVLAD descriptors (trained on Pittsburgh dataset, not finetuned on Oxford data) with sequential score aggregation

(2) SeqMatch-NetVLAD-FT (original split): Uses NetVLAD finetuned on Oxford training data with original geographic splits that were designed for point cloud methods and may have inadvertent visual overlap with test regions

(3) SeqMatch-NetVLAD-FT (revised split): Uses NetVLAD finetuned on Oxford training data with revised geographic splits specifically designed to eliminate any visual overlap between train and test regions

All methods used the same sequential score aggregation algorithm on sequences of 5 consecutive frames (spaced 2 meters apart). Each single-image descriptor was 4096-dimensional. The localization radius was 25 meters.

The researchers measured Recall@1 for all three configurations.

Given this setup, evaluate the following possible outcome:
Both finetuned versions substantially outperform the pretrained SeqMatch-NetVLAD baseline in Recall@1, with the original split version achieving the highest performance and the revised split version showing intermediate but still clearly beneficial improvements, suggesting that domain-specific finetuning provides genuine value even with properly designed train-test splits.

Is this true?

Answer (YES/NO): YES